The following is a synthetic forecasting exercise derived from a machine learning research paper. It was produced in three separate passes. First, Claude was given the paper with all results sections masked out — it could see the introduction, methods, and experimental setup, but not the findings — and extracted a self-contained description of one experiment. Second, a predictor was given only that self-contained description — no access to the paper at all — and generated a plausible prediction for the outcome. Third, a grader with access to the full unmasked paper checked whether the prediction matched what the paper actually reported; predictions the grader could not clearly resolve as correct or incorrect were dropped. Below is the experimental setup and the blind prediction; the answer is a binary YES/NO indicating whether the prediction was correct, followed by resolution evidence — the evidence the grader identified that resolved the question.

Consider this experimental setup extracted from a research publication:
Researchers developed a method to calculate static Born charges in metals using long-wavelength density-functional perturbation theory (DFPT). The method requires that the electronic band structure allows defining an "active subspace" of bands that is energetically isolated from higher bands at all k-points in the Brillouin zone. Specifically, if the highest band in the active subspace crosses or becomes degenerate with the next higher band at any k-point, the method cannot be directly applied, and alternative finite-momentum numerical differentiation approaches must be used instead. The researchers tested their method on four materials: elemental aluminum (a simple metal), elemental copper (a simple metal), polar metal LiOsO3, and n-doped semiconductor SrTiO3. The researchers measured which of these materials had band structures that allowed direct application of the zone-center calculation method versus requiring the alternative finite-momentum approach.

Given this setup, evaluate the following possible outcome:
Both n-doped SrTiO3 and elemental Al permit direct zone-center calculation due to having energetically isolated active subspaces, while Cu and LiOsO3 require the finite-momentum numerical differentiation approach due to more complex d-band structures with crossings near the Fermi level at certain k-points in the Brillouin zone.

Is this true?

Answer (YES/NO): NO